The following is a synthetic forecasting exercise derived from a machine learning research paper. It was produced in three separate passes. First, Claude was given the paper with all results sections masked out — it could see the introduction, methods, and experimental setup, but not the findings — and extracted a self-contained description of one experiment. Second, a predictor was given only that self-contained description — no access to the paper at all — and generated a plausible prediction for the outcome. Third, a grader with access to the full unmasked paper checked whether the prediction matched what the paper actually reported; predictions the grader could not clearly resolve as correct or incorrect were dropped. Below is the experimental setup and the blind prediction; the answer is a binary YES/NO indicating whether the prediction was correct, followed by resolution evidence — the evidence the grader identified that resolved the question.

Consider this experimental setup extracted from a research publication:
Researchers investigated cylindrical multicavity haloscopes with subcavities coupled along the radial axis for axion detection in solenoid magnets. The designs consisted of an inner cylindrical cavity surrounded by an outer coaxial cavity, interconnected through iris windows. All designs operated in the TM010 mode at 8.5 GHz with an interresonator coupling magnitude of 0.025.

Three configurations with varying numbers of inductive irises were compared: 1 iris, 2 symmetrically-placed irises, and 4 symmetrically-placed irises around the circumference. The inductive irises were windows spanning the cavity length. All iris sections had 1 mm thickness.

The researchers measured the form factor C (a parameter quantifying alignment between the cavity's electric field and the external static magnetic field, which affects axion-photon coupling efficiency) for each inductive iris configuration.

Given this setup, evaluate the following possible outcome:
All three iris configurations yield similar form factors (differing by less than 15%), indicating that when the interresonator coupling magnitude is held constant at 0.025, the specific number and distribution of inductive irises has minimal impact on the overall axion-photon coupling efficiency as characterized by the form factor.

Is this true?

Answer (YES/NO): NO